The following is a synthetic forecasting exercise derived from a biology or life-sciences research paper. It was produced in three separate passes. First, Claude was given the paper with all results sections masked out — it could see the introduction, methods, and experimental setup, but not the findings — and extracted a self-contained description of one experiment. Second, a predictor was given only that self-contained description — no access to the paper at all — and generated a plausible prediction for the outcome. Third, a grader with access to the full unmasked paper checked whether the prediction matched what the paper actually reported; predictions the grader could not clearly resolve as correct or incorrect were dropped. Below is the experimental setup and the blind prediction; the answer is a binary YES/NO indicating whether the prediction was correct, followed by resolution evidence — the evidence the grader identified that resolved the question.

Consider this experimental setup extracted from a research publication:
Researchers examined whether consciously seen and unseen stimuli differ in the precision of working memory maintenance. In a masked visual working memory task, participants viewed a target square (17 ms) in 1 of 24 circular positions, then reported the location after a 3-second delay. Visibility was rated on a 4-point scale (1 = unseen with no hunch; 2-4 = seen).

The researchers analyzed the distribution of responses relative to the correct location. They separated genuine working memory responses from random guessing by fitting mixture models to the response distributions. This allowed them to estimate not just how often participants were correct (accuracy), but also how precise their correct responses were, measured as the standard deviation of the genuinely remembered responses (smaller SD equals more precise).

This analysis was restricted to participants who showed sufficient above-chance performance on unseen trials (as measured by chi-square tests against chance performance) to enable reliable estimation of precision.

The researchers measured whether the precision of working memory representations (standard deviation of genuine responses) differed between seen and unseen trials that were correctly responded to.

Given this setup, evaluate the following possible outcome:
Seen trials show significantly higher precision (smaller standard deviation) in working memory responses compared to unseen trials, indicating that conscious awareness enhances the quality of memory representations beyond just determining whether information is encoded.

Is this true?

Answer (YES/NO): YES